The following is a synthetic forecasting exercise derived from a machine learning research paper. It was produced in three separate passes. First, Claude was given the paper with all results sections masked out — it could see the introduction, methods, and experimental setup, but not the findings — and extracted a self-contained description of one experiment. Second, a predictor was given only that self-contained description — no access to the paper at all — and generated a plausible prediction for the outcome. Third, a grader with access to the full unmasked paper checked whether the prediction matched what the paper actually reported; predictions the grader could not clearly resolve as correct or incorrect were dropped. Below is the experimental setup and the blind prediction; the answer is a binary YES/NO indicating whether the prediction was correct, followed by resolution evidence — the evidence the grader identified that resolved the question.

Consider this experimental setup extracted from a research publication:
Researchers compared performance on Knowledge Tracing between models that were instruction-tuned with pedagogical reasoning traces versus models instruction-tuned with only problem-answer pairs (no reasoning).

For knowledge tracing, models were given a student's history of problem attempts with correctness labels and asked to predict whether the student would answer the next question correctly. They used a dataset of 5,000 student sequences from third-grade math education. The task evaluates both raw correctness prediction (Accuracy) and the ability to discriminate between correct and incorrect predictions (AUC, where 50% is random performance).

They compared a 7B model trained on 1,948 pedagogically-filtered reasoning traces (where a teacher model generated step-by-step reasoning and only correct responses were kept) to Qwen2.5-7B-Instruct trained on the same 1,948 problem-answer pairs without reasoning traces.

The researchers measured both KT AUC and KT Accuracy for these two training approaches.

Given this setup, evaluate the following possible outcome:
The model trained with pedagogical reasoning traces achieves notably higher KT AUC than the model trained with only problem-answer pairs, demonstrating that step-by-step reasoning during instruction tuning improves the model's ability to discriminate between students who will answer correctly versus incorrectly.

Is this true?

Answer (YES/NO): NO